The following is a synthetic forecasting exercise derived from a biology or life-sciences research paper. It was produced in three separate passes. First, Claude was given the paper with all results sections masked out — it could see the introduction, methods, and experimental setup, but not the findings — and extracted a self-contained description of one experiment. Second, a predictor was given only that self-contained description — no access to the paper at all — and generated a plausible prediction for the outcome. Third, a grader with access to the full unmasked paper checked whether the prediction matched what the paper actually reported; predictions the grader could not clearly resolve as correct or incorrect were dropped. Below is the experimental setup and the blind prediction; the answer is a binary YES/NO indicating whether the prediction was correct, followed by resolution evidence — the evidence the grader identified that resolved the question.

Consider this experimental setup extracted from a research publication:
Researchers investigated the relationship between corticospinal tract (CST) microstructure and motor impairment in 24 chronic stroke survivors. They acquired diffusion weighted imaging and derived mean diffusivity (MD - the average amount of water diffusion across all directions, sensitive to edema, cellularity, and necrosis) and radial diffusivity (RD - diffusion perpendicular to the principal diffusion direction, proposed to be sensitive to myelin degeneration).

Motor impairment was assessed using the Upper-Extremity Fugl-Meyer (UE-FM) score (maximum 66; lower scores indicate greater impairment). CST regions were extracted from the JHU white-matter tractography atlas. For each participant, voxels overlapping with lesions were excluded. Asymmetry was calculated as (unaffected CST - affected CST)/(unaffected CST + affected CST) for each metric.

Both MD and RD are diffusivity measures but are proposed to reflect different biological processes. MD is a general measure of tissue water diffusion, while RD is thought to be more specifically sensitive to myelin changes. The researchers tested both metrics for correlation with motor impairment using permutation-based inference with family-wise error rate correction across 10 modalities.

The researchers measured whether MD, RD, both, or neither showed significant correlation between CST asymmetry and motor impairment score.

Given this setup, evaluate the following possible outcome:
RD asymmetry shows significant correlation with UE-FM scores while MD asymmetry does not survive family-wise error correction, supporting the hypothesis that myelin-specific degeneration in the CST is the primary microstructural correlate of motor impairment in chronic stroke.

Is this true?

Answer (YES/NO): NO